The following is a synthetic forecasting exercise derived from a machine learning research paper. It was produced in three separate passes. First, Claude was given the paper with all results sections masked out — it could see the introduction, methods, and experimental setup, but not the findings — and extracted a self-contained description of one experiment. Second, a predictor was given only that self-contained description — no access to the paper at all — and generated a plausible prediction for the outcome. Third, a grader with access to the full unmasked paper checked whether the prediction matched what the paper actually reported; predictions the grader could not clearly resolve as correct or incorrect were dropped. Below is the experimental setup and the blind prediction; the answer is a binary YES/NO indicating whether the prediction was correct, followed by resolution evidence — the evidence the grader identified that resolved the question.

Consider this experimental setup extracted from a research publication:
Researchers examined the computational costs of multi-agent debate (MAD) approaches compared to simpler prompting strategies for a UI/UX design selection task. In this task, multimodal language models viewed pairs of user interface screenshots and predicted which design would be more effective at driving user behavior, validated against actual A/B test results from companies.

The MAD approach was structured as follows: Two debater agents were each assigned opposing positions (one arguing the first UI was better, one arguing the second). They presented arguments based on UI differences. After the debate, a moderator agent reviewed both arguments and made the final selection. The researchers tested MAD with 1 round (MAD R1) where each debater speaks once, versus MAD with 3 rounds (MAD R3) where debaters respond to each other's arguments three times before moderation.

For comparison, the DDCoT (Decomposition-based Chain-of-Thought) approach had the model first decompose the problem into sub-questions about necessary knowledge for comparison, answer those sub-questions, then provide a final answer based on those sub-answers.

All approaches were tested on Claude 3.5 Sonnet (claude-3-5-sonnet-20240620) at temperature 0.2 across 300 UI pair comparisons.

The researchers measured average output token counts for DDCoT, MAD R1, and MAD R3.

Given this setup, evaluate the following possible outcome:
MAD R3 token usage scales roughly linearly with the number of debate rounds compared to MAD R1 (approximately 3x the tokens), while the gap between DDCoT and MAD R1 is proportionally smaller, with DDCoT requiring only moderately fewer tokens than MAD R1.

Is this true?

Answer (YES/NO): NO